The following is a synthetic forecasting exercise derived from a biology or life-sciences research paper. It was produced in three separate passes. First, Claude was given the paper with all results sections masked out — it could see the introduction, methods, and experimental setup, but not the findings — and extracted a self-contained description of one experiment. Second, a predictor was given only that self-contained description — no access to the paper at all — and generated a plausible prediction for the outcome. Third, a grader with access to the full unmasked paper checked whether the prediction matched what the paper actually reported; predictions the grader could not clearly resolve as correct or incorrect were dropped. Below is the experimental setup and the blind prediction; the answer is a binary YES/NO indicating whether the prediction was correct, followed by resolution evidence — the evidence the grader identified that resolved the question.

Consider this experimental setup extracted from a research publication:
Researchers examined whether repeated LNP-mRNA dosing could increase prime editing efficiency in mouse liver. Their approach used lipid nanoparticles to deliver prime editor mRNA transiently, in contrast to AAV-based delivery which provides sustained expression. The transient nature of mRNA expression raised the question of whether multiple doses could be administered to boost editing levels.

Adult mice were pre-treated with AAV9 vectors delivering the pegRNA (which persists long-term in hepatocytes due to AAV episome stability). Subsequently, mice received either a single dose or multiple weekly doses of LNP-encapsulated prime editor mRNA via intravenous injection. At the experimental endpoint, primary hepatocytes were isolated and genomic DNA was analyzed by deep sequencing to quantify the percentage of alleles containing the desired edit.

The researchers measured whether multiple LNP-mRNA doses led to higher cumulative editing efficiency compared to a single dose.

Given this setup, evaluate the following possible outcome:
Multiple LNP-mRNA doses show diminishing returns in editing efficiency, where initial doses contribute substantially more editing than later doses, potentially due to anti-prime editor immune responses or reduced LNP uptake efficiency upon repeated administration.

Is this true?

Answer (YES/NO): NO